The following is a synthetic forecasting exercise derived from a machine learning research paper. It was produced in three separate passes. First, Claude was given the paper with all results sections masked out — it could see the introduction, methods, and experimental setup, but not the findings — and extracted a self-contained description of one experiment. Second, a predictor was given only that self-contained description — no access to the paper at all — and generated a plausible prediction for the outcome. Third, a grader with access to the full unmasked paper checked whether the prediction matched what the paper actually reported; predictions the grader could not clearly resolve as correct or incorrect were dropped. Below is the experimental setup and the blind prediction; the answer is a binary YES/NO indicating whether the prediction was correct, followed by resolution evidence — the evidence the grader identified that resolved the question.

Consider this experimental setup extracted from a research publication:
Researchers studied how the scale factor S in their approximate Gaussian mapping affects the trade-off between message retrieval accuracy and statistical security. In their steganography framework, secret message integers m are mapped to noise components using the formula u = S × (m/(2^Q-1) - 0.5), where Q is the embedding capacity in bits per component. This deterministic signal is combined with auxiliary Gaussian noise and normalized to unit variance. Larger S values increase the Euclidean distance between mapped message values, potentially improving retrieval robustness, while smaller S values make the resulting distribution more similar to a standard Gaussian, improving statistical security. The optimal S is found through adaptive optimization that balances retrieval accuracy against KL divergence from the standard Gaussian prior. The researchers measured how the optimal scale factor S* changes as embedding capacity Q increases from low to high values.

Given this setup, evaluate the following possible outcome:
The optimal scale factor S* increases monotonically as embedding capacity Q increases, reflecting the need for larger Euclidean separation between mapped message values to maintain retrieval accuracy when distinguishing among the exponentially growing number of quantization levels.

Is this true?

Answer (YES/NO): YES